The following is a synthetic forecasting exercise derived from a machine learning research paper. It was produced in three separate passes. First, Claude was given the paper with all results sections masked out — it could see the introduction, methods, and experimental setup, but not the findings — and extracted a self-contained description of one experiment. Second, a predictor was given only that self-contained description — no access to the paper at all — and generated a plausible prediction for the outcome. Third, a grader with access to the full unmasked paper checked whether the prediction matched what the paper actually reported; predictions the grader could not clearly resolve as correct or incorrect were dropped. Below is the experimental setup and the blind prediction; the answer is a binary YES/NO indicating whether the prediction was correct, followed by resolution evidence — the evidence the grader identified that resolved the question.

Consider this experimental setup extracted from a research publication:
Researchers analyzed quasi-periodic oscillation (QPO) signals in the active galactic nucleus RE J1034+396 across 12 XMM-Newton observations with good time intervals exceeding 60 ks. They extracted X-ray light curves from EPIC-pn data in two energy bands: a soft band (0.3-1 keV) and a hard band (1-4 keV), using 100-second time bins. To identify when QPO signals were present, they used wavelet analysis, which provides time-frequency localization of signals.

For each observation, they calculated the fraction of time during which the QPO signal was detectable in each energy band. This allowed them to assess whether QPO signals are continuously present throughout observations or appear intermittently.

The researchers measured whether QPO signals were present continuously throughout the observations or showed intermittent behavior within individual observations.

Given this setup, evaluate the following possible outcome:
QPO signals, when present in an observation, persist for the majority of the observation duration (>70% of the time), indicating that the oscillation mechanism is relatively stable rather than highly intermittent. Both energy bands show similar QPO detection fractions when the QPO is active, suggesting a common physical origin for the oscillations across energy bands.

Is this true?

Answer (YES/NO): NO